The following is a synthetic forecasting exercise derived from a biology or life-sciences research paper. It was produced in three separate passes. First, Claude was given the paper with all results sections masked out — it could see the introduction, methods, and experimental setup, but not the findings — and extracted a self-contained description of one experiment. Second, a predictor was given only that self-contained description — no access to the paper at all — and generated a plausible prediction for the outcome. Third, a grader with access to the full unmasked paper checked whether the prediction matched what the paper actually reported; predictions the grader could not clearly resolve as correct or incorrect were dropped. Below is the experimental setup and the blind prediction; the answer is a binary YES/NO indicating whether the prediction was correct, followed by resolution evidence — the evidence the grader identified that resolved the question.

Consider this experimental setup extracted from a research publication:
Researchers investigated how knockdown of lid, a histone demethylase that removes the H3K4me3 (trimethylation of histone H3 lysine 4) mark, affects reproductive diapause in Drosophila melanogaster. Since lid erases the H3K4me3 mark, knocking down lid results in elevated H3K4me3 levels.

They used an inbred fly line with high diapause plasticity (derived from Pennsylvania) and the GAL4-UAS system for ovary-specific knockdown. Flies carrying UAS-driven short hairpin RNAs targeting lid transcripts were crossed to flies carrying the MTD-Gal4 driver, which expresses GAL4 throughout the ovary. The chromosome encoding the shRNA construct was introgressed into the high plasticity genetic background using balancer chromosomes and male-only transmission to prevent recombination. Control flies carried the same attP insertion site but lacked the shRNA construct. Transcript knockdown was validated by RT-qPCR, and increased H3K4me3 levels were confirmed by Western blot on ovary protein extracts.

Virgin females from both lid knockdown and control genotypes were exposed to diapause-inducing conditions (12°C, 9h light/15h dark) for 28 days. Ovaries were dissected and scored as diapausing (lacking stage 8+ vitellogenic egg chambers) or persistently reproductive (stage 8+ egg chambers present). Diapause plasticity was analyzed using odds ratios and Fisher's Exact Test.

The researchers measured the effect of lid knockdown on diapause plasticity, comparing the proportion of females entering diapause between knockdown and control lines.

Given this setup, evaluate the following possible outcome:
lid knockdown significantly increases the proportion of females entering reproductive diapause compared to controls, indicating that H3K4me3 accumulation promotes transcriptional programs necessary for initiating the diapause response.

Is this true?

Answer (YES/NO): NO